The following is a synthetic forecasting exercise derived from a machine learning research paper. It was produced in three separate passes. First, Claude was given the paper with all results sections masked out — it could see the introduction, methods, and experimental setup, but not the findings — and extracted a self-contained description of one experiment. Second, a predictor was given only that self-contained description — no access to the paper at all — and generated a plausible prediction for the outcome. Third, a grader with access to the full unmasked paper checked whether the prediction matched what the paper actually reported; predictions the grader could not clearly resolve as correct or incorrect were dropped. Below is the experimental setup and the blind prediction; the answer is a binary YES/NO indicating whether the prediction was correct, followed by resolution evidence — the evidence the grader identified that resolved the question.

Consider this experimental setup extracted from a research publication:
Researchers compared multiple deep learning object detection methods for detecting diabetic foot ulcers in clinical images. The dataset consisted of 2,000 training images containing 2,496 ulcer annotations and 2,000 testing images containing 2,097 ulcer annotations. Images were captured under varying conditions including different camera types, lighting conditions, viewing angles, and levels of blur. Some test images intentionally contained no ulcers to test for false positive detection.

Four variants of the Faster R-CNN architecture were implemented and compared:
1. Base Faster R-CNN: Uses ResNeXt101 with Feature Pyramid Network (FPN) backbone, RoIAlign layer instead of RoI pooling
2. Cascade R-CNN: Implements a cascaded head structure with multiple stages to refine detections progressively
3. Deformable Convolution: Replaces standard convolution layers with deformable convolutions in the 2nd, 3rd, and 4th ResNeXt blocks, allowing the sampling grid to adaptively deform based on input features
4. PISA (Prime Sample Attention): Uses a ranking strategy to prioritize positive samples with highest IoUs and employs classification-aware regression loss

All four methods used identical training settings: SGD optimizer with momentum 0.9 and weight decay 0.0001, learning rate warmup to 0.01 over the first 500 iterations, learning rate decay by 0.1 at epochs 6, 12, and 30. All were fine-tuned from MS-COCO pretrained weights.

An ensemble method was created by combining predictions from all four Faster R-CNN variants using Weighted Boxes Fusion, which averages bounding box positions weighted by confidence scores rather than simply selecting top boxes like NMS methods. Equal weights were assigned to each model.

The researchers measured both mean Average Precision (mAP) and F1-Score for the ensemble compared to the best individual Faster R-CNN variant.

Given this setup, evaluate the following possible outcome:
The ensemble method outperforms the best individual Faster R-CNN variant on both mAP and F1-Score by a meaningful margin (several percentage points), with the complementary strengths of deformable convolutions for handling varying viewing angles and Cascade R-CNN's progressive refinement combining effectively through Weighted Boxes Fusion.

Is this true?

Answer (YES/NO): NO